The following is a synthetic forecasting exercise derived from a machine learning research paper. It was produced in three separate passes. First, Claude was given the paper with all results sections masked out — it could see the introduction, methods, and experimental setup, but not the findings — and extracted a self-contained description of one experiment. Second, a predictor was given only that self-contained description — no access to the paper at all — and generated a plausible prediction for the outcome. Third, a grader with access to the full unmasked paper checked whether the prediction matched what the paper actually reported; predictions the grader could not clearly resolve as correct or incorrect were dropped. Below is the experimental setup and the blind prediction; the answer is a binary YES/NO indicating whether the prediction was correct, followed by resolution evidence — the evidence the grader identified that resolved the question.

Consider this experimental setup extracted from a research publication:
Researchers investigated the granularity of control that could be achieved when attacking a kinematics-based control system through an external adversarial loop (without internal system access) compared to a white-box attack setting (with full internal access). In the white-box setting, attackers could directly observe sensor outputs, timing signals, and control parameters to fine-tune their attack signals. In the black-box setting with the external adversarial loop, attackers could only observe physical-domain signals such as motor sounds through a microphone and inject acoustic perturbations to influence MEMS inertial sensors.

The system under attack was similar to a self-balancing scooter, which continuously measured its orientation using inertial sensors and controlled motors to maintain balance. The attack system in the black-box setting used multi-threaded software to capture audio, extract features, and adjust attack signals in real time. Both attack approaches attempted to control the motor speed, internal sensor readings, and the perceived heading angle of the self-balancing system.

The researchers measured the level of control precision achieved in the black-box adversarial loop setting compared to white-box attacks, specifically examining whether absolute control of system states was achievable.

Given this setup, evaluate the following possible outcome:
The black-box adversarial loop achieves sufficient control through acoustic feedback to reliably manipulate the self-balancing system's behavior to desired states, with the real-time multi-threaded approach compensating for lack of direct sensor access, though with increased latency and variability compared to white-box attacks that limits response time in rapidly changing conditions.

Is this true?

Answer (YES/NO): NO